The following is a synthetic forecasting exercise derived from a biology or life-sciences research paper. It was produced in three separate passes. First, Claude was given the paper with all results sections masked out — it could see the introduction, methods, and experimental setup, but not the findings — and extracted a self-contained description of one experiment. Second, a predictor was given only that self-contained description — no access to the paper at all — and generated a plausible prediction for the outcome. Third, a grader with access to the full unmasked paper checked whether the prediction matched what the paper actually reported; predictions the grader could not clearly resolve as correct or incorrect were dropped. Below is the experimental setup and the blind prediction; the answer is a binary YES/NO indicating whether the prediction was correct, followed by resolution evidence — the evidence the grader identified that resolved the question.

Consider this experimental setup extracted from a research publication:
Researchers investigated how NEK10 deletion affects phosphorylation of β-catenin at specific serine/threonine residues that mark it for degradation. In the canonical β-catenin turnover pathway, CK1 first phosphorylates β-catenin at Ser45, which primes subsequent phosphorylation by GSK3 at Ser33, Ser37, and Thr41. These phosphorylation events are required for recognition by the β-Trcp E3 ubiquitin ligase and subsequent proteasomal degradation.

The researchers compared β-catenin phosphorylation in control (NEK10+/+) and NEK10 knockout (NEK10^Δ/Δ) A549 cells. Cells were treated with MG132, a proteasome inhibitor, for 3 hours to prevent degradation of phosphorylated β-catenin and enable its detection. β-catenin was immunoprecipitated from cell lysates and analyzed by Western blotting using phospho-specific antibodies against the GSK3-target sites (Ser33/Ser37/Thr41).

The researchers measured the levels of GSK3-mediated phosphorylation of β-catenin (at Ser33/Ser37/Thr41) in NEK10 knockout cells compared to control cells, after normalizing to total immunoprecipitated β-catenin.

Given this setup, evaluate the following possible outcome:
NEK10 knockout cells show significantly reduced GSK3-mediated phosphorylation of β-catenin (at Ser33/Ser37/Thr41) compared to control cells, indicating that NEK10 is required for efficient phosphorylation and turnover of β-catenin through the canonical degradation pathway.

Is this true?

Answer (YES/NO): YES